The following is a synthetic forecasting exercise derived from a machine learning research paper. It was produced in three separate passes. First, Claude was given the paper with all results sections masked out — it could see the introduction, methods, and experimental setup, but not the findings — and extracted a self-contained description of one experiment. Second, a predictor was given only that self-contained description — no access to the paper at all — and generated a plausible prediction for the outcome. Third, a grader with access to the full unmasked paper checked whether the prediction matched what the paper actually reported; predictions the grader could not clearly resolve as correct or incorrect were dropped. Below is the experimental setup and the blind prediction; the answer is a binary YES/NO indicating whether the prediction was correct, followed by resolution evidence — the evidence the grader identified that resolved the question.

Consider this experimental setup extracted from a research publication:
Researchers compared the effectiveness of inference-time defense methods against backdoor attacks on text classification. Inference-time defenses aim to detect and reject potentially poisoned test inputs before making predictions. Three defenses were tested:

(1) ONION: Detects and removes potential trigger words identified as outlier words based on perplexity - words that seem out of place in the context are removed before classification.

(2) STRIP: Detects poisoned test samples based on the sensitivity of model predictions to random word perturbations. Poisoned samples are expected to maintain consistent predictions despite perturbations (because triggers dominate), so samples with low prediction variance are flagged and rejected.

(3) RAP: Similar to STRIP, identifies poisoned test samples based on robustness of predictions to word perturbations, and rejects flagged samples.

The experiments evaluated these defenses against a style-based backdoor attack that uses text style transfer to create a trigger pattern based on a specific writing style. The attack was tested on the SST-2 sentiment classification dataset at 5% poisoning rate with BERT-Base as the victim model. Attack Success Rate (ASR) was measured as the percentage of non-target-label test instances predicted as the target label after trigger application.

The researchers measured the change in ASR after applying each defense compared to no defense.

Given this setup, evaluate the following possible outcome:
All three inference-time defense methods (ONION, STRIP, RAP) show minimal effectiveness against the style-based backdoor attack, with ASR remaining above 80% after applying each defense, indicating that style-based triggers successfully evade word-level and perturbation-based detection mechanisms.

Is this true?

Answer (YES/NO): NO